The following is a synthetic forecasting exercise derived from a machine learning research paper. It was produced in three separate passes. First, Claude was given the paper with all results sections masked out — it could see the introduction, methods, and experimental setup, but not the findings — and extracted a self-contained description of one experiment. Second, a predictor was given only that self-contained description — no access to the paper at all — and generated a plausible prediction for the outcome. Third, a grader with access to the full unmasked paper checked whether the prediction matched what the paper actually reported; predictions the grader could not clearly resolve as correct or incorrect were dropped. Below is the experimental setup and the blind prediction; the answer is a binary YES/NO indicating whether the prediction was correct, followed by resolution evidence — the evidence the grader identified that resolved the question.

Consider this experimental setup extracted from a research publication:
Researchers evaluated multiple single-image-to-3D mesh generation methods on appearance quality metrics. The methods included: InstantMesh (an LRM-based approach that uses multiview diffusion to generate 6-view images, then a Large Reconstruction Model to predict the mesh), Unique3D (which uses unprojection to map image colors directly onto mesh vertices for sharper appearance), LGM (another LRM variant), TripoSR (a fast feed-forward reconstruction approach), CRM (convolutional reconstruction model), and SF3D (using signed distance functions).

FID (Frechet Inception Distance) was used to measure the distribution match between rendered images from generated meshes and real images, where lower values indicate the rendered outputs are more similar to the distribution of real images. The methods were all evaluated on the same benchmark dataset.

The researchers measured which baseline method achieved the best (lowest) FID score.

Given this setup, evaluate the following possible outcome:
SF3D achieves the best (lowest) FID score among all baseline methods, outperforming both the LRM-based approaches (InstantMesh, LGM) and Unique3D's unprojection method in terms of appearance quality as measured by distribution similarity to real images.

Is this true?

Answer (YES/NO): NO